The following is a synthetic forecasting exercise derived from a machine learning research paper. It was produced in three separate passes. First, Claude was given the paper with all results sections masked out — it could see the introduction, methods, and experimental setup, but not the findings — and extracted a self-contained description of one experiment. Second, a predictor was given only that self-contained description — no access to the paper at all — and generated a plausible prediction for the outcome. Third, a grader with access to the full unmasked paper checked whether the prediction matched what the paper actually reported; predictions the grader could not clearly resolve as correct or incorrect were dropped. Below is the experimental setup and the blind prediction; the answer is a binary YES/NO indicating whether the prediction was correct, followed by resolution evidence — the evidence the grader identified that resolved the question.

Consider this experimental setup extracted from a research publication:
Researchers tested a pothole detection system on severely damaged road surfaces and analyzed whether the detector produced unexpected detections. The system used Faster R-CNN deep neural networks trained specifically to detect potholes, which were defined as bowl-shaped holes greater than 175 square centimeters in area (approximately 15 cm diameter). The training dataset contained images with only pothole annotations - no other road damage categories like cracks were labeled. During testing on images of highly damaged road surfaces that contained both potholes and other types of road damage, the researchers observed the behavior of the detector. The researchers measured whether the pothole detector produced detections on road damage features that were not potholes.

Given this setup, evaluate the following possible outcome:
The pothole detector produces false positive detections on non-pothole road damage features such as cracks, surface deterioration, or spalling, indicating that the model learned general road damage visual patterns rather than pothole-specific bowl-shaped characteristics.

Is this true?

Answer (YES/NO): NO